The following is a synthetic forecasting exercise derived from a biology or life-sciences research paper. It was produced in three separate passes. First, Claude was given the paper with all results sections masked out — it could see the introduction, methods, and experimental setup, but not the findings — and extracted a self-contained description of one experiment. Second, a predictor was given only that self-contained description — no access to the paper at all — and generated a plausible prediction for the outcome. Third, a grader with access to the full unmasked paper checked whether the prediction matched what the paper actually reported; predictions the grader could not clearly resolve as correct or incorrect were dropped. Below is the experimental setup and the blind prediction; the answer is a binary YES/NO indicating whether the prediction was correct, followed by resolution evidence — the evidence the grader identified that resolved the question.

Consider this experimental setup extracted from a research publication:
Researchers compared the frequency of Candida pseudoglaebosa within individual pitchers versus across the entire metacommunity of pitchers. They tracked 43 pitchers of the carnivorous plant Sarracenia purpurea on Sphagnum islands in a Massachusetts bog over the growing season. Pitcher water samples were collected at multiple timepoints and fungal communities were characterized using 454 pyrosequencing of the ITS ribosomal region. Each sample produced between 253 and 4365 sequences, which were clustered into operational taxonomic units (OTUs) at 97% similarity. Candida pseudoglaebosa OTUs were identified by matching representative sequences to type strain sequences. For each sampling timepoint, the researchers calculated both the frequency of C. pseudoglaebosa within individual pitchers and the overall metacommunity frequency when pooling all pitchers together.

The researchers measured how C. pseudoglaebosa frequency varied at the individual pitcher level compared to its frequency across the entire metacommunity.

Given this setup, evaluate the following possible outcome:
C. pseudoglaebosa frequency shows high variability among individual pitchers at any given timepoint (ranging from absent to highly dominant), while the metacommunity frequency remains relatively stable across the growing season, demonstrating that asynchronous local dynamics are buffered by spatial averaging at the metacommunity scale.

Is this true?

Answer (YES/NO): NO